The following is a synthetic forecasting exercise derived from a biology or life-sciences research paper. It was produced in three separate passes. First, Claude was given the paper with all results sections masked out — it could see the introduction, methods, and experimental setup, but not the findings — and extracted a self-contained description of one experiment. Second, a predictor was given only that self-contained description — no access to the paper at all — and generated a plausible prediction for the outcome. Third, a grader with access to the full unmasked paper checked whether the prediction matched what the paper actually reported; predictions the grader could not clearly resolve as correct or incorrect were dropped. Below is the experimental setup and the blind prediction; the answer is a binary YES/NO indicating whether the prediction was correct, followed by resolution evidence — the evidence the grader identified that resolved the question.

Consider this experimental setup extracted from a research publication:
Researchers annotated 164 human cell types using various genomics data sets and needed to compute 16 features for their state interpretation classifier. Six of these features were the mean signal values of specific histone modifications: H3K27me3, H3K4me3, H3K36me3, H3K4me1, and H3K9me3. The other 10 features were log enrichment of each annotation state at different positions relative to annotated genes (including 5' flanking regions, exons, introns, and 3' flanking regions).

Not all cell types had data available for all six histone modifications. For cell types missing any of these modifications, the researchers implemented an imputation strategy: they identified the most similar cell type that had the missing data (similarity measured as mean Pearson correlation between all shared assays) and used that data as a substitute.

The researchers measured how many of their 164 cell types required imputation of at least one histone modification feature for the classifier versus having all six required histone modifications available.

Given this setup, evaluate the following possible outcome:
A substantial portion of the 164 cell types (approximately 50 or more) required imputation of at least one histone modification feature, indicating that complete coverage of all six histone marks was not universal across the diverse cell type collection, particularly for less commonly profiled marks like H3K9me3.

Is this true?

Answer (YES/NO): YES